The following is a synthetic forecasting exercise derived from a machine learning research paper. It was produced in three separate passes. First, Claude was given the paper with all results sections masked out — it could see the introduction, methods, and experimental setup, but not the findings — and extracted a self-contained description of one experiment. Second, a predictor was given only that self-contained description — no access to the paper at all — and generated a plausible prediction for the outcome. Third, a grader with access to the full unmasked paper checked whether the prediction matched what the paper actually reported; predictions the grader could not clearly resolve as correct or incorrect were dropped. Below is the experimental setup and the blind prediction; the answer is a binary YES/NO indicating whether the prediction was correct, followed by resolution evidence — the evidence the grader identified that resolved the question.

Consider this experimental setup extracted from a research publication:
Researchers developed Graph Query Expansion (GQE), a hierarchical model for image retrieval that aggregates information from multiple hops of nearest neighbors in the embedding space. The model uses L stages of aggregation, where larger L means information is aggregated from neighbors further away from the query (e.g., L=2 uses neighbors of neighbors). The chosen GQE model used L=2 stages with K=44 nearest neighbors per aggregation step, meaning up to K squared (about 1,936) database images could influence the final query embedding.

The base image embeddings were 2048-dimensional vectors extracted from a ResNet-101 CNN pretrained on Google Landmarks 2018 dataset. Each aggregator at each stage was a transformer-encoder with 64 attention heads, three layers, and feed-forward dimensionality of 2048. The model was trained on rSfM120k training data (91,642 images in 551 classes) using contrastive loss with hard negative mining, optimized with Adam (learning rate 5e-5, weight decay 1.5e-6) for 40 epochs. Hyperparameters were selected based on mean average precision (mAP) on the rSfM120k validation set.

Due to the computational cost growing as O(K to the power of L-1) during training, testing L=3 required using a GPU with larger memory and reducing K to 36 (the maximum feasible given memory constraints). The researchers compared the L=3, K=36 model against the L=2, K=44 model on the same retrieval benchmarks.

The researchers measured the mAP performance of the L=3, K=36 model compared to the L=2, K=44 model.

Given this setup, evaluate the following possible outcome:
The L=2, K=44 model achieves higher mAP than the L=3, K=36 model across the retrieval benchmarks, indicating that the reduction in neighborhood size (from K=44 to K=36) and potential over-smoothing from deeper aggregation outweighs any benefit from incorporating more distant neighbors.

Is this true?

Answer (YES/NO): NO